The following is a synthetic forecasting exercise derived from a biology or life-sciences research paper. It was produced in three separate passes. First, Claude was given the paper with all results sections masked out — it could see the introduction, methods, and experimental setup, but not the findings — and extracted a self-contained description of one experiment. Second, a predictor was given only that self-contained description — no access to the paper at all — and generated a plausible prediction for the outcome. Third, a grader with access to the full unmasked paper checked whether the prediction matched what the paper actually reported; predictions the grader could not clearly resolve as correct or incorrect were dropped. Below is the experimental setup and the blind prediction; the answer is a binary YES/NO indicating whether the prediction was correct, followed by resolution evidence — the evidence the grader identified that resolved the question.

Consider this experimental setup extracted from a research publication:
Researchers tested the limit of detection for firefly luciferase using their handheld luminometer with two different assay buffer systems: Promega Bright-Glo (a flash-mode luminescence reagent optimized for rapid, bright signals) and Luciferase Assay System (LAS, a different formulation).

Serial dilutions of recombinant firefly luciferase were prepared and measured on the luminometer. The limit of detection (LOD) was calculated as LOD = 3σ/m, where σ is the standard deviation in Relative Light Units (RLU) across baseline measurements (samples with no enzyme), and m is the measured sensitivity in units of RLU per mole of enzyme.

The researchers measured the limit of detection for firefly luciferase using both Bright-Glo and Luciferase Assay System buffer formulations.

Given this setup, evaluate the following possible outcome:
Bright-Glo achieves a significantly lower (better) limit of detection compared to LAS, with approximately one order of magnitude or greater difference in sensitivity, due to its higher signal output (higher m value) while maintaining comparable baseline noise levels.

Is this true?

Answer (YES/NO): NO